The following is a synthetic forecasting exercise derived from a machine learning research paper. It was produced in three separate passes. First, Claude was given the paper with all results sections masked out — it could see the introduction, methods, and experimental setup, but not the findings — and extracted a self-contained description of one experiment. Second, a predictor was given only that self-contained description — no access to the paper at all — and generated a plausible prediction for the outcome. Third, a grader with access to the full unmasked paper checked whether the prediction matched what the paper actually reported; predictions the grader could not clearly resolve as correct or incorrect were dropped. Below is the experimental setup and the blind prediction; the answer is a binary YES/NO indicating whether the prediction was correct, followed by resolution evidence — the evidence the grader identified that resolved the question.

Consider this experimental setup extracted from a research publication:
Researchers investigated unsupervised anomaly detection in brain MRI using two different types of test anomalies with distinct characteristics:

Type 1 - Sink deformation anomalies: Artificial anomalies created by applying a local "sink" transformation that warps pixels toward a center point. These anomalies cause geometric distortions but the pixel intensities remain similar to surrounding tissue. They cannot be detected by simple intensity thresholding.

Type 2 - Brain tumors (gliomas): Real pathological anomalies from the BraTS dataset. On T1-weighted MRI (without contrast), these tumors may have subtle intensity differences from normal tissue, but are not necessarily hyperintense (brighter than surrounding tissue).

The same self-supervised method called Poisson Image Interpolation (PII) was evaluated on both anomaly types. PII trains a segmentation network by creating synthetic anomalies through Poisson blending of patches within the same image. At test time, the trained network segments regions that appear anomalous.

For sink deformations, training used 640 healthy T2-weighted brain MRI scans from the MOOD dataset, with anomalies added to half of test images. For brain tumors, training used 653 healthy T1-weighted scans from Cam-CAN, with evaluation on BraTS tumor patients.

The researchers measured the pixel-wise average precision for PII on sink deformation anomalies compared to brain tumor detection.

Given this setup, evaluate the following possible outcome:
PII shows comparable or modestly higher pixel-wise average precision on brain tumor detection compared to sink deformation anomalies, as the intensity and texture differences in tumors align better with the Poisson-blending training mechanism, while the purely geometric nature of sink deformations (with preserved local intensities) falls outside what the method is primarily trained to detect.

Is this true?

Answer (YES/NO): NO